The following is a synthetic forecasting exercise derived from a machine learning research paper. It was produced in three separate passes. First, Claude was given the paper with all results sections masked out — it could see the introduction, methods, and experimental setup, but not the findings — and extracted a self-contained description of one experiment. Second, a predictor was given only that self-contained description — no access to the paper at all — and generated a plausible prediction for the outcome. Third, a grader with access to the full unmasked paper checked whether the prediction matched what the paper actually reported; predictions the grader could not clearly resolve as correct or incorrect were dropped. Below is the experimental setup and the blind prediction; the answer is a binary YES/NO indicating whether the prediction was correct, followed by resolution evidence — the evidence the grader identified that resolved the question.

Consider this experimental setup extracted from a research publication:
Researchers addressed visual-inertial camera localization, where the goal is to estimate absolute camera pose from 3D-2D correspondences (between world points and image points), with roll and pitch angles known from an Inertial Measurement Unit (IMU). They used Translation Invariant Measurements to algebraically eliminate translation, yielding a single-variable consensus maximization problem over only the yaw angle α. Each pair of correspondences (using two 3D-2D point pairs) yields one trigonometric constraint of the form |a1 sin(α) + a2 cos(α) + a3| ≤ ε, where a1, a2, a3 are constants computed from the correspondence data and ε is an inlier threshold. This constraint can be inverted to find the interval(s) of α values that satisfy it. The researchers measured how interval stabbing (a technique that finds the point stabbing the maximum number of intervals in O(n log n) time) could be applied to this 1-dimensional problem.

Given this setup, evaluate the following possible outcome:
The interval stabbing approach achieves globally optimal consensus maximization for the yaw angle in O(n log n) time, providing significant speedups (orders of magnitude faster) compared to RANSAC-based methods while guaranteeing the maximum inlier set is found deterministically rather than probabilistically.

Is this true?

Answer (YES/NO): NO